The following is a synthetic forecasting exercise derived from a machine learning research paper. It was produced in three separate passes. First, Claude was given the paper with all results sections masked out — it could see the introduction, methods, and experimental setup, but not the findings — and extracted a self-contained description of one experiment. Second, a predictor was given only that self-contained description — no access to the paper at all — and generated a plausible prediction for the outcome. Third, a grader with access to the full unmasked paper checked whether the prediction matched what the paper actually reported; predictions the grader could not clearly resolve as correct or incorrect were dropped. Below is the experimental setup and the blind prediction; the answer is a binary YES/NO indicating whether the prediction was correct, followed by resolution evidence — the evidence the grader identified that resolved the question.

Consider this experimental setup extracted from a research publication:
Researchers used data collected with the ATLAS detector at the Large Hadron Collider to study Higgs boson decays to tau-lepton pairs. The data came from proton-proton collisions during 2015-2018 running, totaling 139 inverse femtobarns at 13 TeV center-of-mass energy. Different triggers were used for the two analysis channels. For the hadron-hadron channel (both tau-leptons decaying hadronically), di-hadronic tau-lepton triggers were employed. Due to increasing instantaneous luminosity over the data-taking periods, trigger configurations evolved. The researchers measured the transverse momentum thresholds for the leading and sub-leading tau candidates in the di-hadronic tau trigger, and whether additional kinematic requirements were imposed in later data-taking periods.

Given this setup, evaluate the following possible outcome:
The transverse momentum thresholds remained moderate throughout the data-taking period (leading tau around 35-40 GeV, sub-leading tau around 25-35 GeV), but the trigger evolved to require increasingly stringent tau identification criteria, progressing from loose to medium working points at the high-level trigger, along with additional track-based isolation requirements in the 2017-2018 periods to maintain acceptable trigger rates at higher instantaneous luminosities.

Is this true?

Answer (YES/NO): NO